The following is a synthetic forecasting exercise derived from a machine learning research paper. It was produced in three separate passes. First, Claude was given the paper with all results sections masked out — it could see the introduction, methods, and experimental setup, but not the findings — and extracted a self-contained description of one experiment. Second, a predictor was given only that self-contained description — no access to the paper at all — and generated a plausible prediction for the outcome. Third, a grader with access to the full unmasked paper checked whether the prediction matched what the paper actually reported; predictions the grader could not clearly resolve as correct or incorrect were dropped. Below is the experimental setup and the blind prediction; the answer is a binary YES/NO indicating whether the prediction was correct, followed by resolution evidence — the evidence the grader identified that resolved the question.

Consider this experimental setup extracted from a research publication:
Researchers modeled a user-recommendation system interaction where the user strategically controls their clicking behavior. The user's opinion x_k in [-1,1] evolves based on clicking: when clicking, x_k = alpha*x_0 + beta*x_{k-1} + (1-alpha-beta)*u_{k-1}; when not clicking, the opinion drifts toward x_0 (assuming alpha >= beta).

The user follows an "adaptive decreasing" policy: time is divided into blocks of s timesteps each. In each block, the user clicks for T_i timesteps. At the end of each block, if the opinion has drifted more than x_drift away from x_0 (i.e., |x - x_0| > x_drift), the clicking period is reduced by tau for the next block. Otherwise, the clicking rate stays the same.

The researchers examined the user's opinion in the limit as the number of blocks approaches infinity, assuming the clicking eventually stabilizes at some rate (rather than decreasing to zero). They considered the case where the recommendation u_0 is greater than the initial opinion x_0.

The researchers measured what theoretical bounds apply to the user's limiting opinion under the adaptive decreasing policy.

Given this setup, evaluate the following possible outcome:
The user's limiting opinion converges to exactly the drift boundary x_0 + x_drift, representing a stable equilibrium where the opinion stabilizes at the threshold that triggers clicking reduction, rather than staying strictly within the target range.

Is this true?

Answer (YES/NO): NO